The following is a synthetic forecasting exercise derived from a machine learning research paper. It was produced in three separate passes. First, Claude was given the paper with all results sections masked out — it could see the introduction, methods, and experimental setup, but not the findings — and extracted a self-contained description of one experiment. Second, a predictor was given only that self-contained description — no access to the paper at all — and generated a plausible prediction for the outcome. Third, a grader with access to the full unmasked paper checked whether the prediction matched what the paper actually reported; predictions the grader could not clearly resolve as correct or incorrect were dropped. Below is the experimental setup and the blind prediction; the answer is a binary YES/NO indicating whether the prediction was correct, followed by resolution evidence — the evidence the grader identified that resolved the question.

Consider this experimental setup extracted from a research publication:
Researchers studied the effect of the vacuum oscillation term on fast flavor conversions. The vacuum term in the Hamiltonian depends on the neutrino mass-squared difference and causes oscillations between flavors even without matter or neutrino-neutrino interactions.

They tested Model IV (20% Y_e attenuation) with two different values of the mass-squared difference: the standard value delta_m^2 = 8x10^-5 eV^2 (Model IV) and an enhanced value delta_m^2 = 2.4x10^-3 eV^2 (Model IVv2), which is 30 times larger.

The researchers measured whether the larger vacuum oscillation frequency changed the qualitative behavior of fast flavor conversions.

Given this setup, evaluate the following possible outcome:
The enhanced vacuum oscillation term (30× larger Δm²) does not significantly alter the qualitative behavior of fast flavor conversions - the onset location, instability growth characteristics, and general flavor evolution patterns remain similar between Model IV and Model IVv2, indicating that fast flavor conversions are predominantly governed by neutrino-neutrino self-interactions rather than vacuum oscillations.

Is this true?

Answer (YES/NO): YES